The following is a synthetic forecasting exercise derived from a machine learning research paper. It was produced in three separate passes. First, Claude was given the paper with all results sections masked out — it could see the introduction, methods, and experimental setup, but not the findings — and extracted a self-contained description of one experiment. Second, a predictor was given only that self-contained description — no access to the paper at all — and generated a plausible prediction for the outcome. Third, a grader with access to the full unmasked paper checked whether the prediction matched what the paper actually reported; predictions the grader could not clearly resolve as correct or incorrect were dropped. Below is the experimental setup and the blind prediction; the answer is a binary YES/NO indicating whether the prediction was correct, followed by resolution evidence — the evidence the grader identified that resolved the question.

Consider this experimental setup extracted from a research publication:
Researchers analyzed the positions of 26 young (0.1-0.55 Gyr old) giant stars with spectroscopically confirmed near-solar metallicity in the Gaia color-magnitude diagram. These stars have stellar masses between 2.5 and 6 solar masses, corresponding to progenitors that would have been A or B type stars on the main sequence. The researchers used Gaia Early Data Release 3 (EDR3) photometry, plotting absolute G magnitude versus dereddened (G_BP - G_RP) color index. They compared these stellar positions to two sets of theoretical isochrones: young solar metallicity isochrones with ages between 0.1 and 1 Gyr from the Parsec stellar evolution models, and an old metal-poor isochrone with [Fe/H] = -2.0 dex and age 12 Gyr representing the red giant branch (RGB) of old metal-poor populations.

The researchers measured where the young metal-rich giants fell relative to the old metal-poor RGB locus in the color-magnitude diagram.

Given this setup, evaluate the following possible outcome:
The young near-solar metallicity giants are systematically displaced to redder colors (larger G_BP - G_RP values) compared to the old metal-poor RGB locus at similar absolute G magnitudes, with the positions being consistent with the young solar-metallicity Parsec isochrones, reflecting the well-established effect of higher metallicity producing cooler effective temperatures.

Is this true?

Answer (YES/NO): NO